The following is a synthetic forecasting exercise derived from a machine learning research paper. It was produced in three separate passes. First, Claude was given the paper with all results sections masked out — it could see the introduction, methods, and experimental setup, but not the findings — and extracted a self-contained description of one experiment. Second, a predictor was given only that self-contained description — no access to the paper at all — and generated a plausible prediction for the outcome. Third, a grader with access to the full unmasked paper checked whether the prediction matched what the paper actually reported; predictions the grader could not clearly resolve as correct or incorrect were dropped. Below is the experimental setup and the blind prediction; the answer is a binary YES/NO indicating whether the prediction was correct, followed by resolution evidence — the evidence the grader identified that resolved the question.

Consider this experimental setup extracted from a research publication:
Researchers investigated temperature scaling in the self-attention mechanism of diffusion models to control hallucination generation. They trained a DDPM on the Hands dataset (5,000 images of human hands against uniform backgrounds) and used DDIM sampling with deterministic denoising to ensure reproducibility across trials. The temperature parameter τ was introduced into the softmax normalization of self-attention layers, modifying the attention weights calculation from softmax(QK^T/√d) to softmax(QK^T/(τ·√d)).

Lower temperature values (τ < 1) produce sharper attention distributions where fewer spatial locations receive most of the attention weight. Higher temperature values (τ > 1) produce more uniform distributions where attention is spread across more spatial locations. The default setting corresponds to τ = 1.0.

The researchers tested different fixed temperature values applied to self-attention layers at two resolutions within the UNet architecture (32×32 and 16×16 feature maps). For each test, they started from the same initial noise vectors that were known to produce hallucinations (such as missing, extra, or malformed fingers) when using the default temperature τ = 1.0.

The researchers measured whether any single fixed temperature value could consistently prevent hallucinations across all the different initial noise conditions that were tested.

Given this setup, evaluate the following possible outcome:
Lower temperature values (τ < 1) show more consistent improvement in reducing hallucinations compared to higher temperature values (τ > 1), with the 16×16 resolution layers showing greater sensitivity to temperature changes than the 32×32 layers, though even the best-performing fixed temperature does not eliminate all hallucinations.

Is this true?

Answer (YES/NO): NO